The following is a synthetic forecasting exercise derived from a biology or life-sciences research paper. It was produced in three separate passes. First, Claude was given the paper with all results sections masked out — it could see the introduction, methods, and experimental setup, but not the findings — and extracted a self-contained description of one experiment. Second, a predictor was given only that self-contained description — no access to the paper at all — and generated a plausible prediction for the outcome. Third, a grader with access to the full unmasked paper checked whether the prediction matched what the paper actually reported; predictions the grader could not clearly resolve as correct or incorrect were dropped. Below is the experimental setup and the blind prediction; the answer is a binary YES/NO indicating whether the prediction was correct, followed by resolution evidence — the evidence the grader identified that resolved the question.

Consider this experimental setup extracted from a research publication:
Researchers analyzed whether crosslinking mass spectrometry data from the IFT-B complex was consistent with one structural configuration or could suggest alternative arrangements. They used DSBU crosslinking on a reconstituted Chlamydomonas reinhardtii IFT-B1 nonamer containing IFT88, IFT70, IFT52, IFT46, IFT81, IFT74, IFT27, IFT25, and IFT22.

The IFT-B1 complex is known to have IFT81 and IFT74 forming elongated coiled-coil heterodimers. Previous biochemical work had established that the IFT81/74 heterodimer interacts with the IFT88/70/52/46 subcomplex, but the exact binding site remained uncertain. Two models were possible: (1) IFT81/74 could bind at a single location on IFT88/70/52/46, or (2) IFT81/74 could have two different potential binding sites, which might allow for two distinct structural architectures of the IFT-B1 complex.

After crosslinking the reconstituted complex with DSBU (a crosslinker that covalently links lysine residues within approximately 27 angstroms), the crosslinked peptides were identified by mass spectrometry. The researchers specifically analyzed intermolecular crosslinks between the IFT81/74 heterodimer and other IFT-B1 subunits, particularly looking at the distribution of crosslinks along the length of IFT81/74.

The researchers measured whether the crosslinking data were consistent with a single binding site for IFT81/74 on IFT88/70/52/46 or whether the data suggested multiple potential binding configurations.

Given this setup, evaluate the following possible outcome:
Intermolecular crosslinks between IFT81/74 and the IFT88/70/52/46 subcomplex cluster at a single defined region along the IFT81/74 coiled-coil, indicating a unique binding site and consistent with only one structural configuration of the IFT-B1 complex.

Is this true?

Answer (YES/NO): NO